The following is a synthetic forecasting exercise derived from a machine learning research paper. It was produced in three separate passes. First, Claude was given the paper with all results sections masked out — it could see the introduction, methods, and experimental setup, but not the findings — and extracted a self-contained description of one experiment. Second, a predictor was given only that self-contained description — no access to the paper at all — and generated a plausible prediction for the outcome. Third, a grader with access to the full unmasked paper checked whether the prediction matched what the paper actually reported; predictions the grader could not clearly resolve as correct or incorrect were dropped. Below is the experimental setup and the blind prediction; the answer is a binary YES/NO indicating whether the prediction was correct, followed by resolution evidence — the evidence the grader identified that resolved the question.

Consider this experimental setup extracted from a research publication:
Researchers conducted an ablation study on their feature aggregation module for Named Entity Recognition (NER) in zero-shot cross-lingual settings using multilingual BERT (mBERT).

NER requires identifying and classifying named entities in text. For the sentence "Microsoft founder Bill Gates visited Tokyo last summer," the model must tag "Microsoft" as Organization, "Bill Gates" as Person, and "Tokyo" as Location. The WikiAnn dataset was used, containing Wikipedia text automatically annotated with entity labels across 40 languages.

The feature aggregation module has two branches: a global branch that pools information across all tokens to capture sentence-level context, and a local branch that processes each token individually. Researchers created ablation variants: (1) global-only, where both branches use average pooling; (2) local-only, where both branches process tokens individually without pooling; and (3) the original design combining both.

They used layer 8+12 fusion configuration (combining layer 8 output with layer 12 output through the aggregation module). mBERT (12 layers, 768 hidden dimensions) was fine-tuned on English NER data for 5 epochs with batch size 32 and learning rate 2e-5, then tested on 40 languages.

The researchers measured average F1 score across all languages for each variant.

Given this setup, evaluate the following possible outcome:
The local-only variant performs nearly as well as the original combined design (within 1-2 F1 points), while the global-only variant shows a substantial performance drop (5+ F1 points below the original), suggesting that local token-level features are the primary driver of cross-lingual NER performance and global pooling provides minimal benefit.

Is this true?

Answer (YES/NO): NO